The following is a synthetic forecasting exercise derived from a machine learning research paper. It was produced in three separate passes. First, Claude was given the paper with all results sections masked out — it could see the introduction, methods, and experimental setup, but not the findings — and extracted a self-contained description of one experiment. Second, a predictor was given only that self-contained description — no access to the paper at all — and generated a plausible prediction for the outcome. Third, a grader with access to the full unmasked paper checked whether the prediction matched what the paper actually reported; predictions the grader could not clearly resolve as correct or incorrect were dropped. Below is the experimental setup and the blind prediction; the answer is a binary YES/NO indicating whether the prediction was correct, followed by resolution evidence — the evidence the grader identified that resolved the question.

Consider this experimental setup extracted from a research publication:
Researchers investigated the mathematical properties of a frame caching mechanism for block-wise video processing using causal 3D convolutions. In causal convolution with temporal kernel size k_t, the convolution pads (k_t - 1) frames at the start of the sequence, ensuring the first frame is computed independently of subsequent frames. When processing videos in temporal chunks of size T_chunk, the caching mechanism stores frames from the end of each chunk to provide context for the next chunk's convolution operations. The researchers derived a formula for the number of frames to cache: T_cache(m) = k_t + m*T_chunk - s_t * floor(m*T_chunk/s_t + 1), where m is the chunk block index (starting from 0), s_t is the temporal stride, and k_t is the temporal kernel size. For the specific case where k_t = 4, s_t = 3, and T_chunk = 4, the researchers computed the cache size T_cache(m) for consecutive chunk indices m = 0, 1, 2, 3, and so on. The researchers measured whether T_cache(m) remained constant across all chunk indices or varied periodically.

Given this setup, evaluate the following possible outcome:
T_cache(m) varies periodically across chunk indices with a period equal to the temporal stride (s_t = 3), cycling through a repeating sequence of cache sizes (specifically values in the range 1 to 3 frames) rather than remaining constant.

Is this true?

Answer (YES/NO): YES